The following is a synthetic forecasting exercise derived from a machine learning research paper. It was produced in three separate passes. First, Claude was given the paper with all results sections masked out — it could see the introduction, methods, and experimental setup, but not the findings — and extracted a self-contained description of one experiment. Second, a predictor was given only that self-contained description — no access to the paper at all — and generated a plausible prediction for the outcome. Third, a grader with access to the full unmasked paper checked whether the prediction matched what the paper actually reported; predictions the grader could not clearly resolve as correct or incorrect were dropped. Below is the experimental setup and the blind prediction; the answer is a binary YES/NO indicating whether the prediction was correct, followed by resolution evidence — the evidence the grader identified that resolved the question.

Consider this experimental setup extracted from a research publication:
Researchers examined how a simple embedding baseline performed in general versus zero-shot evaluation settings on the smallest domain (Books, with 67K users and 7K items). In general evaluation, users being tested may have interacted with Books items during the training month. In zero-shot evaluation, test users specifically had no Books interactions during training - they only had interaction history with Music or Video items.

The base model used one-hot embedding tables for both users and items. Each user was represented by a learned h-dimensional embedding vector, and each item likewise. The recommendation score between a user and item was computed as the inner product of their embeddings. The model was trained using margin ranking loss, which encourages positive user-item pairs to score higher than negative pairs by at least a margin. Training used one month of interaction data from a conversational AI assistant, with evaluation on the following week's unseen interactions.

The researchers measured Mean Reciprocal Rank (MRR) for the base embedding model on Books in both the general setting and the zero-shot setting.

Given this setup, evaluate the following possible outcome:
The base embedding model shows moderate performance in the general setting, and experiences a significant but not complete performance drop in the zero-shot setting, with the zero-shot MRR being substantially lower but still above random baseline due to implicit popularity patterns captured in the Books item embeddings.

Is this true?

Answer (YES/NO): NO